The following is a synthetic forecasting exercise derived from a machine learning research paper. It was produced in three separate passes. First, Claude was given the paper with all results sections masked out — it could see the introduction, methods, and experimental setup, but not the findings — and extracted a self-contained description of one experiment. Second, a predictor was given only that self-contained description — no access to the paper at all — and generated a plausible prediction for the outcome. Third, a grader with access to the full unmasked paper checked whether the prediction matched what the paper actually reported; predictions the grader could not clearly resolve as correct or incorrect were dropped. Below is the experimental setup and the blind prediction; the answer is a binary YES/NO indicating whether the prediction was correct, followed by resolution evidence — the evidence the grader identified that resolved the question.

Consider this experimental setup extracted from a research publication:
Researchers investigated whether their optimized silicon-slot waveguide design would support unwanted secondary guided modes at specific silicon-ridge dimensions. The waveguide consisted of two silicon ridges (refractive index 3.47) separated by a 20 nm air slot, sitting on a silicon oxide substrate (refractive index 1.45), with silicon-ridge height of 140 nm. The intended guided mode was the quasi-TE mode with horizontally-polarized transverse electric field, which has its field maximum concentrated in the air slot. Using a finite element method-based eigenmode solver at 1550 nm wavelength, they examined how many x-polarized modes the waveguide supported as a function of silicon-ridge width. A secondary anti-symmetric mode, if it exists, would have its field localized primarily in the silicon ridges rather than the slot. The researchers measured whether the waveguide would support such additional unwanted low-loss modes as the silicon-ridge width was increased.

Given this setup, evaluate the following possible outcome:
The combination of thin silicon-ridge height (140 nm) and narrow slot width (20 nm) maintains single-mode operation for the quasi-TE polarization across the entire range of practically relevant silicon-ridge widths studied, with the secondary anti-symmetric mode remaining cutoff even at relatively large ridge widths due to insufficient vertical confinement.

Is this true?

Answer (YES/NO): NO